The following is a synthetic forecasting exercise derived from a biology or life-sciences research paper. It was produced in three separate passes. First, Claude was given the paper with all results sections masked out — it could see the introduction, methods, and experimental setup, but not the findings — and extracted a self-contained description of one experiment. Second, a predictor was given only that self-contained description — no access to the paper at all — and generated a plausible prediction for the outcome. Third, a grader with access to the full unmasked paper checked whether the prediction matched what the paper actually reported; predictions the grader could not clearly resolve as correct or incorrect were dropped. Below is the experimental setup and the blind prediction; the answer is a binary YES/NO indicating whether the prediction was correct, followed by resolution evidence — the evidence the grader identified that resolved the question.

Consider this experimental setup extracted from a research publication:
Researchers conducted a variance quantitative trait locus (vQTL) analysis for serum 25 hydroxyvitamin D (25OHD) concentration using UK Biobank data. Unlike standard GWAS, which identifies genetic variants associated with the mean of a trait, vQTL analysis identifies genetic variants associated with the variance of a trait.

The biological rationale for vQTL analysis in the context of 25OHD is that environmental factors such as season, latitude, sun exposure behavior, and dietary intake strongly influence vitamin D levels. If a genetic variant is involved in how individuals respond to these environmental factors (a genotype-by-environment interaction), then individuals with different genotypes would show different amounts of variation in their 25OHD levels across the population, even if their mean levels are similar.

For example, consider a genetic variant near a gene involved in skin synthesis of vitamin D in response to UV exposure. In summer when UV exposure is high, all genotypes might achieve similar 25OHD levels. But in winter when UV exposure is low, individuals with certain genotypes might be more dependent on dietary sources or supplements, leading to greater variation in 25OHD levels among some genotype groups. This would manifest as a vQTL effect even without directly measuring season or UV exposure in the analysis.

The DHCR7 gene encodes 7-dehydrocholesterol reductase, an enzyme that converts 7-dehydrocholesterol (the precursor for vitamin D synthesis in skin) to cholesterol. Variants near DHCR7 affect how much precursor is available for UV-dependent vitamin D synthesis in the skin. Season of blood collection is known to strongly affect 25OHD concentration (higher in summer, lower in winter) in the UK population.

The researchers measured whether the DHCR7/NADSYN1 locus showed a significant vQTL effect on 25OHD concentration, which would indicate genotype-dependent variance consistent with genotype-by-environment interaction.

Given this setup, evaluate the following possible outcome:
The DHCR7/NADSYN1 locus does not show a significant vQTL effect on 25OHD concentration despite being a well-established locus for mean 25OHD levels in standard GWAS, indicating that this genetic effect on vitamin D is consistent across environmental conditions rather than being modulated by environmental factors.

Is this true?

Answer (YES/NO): NO